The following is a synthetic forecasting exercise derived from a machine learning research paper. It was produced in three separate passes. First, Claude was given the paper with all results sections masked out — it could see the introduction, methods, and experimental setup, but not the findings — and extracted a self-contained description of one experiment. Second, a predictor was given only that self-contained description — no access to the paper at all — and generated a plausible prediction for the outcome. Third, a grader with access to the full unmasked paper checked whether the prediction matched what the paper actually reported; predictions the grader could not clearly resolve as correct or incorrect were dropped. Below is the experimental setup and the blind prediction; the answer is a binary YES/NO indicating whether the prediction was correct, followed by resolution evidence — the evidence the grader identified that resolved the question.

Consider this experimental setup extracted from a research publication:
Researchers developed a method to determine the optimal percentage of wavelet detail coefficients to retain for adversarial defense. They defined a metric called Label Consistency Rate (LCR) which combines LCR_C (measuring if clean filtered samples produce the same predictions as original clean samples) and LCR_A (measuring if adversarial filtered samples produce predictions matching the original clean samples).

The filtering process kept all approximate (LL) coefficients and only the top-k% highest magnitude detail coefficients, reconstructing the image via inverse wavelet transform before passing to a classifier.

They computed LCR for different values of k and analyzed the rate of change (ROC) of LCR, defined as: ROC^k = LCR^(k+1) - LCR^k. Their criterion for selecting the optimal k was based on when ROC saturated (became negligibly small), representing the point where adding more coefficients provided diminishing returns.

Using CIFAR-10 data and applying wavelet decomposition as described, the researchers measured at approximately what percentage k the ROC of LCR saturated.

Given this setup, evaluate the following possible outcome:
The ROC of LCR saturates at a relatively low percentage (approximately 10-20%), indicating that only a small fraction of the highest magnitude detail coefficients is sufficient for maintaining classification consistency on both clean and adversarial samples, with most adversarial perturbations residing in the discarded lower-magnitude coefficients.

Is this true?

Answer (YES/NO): YES